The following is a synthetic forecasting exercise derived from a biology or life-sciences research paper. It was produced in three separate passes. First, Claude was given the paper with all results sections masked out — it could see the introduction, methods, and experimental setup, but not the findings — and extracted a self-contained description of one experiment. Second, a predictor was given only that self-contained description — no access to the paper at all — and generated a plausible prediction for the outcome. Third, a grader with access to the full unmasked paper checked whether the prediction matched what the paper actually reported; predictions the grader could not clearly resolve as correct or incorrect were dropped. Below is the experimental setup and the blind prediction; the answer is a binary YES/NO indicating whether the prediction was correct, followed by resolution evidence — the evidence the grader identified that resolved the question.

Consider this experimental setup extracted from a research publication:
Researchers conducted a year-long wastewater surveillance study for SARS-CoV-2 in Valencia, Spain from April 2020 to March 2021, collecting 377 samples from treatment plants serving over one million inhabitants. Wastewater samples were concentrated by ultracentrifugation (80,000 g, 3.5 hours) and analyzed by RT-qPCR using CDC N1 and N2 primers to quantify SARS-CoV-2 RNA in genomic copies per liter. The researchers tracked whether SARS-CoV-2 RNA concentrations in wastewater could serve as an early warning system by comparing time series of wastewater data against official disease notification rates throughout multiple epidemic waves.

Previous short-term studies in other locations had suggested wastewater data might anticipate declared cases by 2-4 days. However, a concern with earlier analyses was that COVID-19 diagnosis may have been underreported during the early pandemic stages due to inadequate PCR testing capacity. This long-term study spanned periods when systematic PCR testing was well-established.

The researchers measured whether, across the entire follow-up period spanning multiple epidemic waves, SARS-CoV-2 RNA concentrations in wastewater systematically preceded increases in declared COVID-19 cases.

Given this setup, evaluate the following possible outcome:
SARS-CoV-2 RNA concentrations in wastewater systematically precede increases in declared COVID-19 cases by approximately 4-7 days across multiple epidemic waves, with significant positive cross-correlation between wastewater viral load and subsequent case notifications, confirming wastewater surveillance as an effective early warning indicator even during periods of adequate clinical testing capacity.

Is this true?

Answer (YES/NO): NO